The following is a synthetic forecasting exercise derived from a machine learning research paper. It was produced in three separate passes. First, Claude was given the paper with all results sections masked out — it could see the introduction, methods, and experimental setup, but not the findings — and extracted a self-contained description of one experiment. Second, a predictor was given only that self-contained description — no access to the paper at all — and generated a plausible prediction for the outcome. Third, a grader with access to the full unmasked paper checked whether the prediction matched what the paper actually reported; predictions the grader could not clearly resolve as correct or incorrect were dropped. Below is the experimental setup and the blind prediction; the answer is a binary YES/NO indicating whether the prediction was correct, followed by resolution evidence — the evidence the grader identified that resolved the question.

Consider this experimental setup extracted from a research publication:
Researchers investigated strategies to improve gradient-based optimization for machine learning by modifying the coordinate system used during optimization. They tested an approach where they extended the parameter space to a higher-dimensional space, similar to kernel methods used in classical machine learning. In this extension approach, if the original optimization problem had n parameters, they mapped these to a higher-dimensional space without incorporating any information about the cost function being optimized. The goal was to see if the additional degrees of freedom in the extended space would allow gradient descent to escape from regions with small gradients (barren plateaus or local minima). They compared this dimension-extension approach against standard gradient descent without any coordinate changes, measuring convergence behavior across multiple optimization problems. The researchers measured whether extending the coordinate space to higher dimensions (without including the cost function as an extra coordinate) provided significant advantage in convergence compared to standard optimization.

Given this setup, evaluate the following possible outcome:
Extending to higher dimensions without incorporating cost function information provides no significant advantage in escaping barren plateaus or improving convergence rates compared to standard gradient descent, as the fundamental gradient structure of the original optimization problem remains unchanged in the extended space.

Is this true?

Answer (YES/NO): YES